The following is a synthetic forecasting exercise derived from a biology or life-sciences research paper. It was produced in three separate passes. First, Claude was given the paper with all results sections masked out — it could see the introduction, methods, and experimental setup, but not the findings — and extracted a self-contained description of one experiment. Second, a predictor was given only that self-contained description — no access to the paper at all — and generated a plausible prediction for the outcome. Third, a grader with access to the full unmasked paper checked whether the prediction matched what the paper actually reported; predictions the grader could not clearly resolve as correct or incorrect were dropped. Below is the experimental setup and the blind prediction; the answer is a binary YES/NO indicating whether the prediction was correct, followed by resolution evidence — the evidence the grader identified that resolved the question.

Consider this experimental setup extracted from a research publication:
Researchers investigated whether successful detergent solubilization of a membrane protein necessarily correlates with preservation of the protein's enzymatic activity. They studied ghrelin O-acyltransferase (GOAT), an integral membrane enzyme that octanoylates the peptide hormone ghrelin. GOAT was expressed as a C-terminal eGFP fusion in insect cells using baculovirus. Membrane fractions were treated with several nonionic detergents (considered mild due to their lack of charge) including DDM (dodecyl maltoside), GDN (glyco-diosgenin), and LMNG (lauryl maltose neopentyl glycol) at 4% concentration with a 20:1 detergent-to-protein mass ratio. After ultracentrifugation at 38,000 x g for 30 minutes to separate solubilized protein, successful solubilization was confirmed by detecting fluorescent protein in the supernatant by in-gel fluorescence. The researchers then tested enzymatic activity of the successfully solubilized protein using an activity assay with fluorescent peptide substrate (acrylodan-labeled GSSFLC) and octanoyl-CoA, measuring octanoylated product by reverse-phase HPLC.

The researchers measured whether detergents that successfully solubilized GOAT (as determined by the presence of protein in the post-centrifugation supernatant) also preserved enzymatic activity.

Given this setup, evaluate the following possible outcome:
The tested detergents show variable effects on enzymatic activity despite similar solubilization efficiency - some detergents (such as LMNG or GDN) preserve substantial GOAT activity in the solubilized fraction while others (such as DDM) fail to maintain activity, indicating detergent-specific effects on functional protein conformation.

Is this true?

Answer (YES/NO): NO